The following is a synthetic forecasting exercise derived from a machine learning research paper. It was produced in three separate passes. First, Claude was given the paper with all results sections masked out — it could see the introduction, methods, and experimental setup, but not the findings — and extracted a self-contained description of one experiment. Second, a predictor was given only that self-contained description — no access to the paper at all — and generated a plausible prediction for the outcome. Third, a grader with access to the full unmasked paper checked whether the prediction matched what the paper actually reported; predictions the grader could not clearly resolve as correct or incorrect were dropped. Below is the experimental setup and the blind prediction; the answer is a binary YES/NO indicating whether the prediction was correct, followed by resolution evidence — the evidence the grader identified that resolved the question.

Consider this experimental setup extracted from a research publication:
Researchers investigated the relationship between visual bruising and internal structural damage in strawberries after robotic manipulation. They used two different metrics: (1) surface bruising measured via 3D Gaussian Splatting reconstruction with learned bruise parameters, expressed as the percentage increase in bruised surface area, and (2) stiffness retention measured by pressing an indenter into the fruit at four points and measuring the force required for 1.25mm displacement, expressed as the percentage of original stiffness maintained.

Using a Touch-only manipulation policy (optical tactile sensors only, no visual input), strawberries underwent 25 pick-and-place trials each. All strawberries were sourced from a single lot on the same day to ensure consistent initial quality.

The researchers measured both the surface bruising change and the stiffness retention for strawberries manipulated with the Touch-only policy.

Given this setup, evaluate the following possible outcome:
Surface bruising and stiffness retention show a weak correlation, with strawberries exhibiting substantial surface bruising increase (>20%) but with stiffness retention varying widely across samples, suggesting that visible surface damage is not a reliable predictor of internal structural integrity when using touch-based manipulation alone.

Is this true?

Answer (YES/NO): NO